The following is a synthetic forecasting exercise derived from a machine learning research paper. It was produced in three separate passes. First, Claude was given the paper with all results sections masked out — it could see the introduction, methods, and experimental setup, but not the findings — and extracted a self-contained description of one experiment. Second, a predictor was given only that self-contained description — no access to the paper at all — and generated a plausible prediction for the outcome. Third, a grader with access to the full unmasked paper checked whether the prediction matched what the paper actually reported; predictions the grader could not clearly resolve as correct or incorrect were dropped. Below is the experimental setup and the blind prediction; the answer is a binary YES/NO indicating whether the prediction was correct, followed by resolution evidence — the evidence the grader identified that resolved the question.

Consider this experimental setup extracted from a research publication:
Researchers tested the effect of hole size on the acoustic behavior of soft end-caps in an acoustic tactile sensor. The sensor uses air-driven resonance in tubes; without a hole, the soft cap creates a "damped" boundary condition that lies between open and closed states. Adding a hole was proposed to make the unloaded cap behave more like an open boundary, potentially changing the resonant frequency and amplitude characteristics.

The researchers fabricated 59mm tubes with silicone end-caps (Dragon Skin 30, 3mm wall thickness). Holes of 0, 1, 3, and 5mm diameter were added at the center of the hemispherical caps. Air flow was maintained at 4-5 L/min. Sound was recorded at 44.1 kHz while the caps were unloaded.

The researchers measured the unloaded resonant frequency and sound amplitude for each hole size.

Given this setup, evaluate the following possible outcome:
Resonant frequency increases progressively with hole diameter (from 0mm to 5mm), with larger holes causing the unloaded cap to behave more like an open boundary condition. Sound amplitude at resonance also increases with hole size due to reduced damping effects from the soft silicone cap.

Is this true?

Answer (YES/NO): NO